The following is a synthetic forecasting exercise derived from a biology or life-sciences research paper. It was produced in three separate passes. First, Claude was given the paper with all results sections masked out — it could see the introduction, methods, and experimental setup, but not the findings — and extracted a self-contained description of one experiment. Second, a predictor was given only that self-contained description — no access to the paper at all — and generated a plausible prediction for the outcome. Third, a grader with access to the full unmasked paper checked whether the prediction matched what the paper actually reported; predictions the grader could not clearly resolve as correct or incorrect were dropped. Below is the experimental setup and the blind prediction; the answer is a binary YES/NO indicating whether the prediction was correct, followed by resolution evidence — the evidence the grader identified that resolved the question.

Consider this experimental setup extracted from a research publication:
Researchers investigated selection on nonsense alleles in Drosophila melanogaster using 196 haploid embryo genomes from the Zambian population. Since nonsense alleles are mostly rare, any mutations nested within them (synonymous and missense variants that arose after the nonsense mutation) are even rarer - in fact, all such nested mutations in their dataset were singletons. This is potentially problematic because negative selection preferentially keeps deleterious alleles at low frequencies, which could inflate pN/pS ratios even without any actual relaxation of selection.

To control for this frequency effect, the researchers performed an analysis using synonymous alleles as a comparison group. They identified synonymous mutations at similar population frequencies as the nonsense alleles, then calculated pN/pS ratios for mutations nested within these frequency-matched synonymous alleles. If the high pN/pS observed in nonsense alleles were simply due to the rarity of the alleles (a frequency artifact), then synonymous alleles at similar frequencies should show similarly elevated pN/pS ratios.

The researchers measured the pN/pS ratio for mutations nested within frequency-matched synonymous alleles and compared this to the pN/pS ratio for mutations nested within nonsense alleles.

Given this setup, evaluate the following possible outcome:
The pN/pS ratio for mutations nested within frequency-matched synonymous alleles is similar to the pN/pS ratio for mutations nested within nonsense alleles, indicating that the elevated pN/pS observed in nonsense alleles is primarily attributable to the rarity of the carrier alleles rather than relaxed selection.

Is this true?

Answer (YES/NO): NO